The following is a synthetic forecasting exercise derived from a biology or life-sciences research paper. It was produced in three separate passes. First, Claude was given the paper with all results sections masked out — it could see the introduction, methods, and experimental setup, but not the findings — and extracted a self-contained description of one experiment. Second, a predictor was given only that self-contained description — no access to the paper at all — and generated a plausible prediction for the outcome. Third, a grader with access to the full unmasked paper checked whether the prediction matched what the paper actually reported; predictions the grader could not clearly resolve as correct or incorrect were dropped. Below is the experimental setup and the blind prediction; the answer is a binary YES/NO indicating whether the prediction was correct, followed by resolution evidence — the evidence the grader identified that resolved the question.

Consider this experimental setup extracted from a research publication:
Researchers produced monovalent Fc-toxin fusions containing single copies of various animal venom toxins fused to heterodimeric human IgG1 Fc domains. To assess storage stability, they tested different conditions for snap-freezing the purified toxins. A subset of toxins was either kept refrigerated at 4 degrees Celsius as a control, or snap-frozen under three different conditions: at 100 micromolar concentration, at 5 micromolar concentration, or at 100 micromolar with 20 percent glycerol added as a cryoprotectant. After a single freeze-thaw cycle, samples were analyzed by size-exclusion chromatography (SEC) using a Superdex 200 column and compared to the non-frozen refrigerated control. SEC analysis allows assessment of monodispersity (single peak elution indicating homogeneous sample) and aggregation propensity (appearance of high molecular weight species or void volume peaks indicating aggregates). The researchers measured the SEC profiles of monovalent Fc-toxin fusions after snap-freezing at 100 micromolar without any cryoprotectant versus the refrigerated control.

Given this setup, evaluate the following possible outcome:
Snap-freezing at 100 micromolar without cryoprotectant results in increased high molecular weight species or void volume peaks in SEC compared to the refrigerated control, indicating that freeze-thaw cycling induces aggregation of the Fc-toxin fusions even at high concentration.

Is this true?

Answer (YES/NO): NO